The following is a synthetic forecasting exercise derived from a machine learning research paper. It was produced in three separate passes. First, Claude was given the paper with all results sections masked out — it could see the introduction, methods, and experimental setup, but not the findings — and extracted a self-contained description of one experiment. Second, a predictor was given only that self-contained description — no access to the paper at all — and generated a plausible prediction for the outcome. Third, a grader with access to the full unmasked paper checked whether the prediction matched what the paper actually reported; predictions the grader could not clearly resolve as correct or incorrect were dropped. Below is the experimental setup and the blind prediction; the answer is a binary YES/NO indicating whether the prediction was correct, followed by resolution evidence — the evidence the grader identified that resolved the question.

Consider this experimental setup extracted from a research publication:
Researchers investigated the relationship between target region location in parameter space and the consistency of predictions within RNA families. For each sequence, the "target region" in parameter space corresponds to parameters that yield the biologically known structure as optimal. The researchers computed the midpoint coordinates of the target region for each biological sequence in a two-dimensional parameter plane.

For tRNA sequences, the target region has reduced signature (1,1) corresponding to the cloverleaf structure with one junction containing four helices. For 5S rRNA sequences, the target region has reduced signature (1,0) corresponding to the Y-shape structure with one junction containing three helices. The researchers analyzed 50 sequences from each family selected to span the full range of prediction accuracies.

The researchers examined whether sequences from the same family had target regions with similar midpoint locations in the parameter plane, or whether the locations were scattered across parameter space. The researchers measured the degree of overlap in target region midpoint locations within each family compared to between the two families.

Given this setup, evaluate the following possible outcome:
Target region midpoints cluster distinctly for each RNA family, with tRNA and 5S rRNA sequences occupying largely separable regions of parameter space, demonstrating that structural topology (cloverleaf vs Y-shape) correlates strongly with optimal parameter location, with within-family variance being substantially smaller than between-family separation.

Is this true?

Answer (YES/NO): YES